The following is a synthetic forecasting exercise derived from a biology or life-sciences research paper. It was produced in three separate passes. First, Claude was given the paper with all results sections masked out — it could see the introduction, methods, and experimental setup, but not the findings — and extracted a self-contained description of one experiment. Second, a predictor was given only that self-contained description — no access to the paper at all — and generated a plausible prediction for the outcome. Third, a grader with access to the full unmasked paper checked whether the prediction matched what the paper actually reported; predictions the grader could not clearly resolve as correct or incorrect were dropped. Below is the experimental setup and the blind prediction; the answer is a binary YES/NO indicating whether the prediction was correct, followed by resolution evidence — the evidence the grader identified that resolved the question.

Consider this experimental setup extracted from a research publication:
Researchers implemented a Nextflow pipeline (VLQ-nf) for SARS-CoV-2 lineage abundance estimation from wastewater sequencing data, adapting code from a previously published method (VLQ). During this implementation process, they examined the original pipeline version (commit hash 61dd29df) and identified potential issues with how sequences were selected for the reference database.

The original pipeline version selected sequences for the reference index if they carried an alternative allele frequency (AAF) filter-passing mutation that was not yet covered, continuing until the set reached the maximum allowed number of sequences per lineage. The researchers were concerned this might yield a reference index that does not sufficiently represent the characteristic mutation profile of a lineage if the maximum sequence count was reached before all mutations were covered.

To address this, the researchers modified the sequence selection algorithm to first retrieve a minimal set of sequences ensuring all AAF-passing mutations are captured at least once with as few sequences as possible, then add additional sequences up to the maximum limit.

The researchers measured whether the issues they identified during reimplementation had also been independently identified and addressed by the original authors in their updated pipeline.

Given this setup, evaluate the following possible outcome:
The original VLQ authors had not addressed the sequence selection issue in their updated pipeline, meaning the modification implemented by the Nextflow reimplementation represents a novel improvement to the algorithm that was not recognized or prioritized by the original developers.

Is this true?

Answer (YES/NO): NO